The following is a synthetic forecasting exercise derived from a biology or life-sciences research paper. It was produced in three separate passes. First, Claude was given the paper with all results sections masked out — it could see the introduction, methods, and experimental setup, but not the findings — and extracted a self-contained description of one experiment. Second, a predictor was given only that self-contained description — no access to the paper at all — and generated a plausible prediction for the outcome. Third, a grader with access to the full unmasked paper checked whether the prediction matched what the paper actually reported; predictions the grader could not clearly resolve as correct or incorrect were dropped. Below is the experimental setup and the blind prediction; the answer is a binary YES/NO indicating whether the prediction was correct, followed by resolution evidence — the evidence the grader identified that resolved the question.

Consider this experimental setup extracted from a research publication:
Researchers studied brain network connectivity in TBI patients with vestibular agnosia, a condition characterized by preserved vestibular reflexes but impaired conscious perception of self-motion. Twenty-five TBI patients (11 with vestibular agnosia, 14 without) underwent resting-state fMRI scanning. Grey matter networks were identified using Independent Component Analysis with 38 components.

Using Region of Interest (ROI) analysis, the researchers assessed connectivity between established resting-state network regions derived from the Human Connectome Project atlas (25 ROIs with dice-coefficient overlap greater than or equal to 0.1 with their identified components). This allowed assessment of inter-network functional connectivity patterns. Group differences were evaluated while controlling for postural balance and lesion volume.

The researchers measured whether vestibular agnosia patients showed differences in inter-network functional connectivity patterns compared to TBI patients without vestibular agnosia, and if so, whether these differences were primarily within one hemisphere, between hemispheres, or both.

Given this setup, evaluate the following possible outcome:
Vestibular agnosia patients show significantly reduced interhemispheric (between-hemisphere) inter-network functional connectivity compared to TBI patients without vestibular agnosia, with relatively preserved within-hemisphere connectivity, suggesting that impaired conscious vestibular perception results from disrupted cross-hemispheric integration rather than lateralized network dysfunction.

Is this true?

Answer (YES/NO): NO